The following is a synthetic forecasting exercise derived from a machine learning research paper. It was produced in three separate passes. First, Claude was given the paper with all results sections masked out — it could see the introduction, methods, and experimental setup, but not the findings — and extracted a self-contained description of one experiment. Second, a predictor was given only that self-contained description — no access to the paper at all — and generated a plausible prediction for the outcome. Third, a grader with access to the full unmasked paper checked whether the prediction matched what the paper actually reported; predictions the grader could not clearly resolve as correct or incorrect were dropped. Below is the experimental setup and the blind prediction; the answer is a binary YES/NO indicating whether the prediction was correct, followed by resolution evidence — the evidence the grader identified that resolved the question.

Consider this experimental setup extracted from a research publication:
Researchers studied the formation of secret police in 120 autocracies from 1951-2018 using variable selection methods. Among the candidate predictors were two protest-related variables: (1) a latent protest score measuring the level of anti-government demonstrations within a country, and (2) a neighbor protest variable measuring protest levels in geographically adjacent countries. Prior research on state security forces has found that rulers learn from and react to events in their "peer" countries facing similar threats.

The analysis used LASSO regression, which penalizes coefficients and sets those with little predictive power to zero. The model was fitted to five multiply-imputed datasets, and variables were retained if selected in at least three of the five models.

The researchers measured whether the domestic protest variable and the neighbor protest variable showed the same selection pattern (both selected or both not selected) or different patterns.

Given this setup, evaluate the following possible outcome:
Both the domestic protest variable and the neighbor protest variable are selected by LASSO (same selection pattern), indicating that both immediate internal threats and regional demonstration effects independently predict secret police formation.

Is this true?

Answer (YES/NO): NO